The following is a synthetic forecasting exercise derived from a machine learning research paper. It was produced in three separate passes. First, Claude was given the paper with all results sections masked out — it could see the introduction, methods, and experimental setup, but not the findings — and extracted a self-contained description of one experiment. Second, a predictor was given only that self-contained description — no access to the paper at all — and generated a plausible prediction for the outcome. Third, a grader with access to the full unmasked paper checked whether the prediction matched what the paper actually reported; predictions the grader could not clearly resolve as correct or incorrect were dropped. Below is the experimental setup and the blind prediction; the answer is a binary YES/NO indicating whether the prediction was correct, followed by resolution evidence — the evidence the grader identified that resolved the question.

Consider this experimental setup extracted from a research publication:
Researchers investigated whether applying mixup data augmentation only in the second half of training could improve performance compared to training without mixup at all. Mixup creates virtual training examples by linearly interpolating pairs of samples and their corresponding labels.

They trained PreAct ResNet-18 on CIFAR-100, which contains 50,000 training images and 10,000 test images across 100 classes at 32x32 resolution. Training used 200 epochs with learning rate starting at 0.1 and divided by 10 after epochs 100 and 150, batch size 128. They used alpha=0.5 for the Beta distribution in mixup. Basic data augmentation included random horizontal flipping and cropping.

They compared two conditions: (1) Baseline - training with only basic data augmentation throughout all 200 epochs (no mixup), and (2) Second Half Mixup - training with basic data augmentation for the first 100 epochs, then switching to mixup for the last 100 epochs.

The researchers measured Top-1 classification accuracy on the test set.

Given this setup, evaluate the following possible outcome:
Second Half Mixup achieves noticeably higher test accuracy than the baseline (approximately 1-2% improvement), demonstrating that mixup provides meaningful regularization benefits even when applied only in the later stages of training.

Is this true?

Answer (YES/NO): NO